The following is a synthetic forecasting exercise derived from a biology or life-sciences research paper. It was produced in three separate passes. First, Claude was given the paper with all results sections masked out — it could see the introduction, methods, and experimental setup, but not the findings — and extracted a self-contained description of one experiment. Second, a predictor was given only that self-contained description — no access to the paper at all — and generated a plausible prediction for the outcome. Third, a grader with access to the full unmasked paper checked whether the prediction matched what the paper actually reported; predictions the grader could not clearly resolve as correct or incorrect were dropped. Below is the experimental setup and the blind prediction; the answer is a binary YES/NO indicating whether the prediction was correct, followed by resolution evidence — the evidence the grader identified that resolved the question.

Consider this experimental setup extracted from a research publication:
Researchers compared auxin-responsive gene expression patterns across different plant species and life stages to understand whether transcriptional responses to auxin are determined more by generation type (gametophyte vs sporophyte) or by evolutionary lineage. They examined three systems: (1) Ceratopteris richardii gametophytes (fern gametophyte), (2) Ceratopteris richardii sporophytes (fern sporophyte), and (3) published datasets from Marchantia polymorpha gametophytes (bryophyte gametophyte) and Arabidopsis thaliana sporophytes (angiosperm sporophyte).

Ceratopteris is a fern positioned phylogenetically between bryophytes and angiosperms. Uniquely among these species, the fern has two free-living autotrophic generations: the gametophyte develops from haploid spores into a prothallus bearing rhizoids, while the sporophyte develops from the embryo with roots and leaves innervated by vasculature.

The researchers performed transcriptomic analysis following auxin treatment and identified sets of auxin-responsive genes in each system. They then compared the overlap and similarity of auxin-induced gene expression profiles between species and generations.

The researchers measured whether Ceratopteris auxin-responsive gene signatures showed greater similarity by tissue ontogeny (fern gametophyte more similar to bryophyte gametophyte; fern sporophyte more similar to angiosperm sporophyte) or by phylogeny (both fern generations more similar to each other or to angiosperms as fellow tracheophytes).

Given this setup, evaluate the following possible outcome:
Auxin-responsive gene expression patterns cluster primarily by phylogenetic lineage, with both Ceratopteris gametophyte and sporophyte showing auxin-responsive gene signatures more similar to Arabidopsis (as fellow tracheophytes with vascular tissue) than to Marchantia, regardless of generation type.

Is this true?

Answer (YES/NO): NO